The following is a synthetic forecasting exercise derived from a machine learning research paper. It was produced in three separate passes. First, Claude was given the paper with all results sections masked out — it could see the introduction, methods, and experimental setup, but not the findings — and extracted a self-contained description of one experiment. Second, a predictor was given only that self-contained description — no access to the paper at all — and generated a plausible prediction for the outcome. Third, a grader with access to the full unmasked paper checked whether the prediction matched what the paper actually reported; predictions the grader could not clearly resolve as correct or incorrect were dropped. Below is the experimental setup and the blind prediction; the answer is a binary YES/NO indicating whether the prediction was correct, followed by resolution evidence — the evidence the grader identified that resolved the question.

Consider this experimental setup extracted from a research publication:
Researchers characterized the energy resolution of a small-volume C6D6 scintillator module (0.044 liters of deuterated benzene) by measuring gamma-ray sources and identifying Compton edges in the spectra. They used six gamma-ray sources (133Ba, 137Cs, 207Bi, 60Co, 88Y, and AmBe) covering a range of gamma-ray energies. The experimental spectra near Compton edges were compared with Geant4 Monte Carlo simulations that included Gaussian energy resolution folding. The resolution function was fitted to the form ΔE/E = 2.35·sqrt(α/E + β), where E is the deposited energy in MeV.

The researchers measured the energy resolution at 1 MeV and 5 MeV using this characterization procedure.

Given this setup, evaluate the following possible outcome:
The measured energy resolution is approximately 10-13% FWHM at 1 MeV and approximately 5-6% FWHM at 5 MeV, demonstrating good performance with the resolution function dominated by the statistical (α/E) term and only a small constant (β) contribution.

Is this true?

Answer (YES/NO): NO